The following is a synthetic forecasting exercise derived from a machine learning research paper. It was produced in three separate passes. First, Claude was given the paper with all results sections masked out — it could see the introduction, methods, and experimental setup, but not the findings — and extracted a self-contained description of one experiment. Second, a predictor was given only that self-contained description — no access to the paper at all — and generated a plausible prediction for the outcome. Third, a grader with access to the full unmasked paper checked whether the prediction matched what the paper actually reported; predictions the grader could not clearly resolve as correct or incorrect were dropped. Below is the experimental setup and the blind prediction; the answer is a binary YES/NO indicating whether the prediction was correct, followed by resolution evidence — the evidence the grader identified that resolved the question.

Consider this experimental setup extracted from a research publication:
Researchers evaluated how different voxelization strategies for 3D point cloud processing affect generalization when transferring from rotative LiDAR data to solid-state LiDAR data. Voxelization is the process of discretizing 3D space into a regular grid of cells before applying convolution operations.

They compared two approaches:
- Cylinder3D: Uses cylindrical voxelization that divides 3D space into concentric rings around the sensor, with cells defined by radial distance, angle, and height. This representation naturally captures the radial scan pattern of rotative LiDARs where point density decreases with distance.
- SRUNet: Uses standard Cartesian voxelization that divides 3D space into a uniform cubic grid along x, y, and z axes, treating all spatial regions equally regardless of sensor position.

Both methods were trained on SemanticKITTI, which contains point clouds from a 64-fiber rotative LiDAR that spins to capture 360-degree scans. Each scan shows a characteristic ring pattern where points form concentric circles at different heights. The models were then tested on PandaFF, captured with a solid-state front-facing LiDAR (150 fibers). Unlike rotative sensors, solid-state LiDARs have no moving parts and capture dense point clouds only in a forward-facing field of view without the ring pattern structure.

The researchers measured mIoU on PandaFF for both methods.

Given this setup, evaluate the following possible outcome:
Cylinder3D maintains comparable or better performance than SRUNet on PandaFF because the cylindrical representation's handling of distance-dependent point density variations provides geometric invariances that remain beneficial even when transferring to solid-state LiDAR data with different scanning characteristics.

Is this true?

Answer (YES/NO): NO